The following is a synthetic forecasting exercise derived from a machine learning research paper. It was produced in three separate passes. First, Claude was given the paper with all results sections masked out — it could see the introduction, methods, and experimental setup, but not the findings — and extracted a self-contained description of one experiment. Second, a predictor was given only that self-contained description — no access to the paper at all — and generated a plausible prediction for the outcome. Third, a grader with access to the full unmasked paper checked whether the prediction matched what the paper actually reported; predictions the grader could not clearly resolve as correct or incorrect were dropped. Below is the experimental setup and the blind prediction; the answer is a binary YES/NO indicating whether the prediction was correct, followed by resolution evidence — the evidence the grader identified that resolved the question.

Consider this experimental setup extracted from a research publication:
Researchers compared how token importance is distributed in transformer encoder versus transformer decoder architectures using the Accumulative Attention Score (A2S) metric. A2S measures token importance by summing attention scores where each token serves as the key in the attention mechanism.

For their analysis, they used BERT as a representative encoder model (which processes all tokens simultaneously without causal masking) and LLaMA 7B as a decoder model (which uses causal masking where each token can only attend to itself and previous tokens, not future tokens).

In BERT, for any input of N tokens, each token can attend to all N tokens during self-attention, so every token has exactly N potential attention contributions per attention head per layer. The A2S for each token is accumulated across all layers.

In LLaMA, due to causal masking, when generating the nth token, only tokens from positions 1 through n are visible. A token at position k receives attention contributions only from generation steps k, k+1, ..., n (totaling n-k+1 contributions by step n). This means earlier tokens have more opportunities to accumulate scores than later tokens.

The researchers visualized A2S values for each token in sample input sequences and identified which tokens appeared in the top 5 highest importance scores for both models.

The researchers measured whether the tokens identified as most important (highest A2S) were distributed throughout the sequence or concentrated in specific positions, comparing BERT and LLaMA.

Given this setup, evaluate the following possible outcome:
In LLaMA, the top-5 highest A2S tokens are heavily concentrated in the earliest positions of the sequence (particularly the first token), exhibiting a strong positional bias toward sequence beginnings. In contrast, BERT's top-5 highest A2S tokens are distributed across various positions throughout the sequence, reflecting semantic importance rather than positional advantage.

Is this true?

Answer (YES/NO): YES